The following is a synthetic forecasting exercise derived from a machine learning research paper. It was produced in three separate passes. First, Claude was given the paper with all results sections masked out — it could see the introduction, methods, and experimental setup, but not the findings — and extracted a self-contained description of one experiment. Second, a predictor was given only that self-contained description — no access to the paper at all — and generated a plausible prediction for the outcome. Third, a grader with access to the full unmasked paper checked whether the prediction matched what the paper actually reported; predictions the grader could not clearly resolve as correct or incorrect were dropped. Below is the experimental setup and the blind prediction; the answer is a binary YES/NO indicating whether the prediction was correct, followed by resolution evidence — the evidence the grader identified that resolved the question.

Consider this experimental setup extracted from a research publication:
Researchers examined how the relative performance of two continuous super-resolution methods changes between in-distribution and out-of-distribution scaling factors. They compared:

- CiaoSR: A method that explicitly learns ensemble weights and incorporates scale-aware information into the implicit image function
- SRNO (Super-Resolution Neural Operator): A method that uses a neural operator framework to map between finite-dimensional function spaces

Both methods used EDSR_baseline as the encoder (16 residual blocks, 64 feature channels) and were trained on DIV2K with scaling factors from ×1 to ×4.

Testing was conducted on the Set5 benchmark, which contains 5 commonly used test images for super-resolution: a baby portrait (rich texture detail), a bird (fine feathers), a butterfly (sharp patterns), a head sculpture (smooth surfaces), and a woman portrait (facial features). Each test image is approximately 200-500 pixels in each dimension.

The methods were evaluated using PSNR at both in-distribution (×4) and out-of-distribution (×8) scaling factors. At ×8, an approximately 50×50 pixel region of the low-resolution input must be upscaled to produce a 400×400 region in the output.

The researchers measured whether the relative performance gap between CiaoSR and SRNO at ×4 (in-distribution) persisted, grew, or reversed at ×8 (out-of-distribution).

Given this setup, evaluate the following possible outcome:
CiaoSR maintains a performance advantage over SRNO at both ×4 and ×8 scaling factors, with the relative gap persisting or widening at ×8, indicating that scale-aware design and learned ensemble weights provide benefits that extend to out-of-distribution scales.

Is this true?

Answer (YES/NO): YES